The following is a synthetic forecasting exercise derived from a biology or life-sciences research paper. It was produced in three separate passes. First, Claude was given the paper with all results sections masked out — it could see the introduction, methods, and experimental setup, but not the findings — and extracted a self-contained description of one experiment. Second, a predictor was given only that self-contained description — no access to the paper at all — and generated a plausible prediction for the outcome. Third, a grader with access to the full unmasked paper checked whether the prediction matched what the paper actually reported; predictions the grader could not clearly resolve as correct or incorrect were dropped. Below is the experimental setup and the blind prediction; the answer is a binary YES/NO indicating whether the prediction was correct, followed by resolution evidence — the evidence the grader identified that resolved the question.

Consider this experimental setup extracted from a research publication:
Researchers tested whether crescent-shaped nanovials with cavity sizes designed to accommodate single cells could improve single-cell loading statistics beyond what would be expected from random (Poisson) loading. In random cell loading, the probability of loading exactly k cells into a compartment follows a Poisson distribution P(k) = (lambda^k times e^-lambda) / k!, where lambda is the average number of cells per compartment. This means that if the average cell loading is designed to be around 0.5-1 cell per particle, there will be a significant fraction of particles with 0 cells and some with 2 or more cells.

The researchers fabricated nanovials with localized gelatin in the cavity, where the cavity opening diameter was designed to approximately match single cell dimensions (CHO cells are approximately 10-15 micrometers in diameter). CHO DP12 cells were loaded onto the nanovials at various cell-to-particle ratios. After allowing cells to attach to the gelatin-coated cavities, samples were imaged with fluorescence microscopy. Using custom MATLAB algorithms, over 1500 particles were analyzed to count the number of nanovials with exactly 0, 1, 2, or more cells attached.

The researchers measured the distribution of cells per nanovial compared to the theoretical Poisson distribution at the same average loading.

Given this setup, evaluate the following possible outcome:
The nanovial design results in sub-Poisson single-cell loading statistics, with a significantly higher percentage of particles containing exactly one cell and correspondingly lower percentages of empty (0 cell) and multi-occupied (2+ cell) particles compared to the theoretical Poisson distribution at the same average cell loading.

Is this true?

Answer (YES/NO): YES